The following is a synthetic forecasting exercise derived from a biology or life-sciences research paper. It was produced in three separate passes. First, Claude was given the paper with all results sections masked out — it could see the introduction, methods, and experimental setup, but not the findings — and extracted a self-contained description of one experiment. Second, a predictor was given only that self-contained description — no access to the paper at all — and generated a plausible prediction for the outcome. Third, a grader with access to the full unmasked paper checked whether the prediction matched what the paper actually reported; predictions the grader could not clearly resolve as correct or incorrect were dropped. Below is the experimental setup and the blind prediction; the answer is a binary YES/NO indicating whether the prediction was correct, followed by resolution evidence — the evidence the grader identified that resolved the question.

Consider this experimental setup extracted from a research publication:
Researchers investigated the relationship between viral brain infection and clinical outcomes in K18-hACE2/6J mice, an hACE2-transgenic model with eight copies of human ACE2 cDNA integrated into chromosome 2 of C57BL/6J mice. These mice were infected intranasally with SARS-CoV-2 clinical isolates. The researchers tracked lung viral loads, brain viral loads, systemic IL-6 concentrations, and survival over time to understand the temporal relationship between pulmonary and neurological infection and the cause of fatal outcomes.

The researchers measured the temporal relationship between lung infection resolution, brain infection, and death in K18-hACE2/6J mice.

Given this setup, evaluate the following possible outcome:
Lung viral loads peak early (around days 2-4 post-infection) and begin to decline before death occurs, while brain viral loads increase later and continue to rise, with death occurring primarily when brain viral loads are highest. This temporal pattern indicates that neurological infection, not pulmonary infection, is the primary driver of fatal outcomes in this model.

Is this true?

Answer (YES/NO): YES